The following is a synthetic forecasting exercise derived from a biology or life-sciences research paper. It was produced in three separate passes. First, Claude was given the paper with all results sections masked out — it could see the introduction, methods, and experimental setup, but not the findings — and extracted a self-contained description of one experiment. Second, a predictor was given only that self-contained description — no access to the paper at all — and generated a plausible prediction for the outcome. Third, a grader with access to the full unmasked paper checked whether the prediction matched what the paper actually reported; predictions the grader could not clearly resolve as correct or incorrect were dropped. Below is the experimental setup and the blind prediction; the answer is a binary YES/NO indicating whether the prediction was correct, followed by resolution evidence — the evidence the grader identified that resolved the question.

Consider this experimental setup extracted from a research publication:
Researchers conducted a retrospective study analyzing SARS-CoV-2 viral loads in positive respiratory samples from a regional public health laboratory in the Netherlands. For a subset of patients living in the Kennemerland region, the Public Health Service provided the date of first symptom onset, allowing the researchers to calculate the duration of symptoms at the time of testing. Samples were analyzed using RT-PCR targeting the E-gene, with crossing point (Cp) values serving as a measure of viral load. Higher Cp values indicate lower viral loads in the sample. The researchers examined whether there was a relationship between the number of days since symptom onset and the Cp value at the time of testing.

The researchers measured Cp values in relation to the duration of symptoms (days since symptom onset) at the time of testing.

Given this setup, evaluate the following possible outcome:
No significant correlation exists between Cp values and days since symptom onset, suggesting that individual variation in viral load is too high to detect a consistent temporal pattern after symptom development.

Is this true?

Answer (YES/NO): NO